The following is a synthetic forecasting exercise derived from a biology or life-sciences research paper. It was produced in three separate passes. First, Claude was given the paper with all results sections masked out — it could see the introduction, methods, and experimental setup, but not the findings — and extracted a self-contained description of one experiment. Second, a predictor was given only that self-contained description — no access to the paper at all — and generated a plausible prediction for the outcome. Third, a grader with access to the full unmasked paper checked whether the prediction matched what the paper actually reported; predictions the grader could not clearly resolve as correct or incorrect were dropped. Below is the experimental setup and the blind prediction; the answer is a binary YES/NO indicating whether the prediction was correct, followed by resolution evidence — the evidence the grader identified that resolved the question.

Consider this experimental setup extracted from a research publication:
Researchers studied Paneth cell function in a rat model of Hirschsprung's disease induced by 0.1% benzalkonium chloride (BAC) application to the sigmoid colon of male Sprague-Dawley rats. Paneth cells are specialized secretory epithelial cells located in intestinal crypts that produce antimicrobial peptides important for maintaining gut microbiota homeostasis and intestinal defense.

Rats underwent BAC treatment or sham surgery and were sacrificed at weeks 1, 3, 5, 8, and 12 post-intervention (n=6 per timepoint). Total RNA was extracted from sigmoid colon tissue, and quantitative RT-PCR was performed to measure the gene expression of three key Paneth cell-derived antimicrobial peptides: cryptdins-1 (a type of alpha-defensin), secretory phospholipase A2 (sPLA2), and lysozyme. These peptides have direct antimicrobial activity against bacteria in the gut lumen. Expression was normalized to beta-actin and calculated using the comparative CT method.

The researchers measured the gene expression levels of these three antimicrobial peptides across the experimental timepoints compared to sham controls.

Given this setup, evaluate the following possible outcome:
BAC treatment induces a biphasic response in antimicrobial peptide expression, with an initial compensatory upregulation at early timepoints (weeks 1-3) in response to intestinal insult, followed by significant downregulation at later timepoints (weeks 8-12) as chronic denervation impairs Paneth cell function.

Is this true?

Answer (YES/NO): NO